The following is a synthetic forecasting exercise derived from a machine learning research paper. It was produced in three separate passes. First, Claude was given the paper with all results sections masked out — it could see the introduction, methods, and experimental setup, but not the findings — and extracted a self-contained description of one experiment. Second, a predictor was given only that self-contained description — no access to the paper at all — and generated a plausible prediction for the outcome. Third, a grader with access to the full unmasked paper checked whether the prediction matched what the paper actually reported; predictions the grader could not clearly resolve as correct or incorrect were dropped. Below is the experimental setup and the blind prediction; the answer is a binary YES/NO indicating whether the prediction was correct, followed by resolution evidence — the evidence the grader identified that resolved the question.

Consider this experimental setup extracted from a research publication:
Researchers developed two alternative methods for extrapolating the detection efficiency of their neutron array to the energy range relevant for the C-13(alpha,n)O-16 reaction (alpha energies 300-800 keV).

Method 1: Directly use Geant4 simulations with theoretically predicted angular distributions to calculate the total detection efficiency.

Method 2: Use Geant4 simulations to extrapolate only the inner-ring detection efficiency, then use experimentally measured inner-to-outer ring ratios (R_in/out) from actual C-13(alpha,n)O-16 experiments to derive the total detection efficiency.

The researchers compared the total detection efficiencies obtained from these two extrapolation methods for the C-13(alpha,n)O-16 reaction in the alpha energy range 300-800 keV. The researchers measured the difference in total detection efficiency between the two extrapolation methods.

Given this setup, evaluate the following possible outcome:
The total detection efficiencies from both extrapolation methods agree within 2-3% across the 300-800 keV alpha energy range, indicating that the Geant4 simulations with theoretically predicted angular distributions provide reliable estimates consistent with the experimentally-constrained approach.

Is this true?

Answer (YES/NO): YES